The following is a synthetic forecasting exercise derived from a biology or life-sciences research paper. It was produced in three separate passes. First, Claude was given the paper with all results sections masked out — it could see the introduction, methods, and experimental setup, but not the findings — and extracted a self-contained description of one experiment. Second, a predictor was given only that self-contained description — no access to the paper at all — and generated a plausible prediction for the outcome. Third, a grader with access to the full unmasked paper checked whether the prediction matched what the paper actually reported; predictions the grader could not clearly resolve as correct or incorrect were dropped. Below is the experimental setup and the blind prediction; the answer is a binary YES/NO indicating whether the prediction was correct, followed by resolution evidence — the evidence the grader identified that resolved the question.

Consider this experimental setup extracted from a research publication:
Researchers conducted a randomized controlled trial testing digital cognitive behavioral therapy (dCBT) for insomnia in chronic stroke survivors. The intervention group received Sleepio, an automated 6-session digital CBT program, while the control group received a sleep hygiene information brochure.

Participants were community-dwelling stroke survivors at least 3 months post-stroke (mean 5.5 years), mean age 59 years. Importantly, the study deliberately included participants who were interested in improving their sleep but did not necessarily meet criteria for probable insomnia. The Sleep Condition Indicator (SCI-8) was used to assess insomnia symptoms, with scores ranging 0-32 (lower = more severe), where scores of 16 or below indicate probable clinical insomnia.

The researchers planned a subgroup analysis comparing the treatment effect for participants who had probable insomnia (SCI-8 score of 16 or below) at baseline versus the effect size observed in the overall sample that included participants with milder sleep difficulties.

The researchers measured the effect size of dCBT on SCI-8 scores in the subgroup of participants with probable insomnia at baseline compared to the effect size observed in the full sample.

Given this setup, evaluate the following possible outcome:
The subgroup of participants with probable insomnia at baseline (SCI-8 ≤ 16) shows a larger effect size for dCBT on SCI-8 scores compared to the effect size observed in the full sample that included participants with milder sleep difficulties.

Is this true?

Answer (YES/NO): YES